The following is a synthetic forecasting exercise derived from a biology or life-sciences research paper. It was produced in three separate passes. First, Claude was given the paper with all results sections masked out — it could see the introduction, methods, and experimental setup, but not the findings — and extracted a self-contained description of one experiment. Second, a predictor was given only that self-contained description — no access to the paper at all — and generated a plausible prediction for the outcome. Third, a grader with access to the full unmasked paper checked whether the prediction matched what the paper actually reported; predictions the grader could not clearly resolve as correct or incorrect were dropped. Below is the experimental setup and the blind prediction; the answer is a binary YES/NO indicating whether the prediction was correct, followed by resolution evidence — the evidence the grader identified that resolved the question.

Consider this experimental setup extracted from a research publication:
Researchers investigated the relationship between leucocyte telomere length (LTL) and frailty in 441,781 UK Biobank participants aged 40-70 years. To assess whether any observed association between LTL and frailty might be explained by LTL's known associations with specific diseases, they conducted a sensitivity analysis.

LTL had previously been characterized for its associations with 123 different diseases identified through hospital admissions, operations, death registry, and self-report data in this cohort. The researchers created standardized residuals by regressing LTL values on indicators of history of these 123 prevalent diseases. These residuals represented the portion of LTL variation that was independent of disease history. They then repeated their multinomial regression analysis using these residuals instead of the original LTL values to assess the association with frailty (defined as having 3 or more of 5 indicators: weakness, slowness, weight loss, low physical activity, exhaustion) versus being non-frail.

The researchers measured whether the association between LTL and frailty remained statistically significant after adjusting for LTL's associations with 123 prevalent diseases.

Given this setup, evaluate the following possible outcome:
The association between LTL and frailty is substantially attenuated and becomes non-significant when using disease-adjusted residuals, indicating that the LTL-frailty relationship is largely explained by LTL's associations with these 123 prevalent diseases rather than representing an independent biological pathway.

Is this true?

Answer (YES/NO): NO